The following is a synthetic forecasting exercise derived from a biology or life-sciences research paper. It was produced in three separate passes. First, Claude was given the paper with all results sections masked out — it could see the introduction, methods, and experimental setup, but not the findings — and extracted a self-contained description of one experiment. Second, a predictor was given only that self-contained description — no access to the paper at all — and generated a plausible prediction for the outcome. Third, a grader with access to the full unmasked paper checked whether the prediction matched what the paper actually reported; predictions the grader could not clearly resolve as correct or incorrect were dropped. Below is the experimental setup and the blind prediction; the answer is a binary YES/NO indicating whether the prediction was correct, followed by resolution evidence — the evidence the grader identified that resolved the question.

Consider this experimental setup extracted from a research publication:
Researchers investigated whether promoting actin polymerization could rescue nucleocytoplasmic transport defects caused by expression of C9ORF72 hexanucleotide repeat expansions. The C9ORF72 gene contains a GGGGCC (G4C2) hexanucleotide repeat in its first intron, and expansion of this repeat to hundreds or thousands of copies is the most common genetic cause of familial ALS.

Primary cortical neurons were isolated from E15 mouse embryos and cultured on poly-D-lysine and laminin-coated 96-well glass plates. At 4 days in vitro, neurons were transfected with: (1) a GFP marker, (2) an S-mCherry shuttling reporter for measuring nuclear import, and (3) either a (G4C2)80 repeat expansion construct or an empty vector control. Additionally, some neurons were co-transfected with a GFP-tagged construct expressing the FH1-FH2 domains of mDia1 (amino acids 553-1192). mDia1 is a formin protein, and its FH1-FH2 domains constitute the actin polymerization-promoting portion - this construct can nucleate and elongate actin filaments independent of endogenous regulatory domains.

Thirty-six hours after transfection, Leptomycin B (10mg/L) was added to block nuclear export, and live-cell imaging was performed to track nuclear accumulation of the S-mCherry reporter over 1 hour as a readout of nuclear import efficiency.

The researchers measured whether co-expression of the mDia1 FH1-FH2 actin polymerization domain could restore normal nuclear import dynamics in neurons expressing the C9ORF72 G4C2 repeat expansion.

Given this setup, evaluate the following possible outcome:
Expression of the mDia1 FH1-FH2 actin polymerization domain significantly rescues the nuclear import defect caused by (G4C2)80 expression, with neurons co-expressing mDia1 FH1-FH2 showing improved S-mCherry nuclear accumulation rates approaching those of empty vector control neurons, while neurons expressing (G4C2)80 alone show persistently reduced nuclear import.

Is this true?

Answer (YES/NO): YES